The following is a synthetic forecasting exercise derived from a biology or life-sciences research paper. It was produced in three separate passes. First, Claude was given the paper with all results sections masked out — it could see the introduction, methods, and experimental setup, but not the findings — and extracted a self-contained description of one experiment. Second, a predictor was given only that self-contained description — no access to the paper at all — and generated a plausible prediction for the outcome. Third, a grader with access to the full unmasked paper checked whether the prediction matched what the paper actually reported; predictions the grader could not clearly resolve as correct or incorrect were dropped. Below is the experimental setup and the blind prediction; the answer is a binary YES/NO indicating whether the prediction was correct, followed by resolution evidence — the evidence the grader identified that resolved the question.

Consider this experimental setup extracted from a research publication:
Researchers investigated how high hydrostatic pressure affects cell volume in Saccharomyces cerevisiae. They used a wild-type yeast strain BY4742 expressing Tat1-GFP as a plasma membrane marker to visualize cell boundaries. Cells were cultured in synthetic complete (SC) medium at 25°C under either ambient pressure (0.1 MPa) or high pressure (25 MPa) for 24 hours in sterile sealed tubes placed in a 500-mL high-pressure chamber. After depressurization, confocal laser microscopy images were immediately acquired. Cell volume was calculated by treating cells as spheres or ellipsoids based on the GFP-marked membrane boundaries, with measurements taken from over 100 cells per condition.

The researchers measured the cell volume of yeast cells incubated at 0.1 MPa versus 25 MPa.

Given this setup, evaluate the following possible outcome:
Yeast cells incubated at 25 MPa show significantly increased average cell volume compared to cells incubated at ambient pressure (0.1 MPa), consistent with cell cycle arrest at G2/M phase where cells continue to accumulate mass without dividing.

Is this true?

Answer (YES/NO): NO